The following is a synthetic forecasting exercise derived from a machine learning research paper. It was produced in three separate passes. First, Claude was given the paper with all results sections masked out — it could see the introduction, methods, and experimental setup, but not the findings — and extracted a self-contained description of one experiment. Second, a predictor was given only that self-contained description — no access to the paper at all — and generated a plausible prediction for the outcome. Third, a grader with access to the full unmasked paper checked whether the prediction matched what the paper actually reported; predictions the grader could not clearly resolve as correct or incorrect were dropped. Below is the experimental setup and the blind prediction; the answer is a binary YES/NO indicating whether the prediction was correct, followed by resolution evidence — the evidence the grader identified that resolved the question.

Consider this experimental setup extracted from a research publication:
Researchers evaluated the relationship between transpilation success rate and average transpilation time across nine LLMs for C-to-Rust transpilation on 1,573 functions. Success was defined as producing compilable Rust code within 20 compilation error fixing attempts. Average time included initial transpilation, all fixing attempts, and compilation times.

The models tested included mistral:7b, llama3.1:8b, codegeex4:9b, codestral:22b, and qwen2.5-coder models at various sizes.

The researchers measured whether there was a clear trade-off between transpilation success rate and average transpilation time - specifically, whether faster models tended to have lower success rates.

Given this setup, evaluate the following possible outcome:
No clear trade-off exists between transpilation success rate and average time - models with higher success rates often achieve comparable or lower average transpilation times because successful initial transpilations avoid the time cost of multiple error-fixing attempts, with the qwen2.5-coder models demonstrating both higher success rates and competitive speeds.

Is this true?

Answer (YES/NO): YES